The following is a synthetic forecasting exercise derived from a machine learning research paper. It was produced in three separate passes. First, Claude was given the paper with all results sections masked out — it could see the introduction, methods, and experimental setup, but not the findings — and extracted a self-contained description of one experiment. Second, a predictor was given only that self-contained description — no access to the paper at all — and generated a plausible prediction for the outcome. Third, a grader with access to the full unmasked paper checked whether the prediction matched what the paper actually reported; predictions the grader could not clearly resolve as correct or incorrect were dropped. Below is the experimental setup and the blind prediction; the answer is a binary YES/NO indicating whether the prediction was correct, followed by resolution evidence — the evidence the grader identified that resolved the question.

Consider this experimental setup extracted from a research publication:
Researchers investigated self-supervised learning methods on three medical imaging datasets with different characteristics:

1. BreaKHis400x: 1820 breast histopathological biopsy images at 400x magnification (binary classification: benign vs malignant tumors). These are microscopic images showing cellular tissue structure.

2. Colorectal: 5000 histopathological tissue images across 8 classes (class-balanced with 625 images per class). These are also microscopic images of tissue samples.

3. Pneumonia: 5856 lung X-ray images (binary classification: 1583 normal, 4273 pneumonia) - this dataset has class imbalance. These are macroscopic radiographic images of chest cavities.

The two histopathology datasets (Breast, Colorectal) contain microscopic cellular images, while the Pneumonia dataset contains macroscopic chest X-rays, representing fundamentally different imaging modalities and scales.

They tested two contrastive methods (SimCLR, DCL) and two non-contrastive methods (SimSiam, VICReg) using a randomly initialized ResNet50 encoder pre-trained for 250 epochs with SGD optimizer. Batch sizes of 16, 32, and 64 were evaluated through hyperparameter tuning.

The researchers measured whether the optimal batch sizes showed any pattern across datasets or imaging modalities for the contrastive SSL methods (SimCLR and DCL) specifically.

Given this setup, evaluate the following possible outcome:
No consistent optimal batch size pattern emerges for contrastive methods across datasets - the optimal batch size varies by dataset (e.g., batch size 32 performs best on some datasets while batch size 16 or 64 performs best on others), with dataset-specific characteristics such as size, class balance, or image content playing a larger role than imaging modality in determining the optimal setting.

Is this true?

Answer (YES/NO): NO